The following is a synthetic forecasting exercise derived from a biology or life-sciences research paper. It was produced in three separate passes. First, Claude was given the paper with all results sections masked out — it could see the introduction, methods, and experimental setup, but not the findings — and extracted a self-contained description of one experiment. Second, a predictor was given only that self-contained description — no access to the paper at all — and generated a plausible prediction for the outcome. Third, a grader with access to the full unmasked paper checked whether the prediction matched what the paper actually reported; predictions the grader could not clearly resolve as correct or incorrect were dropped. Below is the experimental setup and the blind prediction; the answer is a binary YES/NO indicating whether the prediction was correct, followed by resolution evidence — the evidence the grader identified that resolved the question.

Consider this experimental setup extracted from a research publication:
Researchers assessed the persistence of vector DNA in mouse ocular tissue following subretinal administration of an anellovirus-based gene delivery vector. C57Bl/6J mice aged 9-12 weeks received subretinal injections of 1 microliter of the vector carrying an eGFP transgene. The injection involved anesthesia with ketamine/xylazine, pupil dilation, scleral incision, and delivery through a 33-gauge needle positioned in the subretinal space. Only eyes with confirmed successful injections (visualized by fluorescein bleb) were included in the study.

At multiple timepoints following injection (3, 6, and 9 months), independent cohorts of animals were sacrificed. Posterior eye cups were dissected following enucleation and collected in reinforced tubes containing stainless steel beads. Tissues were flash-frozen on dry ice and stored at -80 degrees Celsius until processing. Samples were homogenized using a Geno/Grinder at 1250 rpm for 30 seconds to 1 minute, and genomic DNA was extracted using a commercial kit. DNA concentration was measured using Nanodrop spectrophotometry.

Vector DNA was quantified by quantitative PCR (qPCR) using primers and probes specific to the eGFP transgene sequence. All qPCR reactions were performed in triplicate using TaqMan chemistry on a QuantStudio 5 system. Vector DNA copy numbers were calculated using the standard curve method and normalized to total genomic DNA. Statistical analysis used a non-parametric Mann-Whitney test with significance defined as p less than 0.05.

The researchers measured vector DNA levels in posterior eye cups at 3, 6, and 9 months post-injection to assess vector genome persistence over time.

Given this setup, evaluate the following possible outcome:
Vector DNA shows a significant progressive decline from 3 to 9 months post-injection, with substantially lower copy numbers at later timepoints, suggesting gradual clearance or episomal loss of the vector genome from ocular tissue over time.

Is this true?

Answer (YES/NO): NO